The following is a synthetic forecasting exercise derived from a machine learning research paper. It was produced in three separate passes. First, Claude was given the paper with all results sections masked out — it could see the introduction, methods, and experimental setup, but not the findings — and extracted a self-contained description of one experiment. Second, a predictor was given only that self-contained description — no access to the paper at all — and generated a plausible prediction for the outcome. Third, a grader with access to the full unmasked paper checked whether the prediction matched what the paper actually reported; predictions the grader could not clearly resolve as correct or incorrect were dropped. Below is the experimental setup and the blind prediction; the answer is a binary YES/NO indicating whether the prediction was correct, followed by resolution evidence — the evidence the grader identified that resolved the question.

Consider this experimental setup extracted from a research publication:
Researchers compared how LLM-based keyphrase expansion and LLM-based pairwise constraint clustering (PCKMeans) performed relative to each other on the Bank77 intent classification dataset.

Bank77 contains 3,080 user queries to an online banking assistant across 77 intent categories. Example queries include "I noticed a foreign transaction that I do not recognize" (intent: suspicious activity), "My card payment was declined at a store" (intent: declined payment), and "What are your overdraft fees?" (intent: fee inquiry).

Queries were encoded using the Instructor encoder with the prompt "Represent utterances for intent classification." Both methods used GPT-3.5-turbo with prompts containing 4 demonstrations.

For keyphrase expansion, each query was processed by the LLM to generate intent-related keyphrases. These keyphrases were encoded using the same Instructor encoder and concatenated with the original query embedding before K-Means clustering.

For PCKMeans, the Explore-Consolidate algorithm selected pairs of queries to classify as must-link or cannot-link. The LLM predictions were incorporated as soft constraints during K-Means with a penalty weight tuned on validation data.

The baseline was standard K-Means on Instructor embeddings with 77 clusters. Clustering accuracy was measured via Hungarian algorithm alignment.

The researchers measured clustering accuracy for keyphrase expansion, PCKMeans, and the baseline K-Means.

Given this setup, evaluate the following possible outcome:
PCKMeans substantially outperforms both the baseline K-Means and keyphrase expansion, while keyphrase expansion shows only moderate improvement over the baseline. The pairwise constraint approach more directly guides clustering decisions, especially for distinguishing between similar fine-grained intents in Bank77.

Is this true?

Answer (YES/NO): NO